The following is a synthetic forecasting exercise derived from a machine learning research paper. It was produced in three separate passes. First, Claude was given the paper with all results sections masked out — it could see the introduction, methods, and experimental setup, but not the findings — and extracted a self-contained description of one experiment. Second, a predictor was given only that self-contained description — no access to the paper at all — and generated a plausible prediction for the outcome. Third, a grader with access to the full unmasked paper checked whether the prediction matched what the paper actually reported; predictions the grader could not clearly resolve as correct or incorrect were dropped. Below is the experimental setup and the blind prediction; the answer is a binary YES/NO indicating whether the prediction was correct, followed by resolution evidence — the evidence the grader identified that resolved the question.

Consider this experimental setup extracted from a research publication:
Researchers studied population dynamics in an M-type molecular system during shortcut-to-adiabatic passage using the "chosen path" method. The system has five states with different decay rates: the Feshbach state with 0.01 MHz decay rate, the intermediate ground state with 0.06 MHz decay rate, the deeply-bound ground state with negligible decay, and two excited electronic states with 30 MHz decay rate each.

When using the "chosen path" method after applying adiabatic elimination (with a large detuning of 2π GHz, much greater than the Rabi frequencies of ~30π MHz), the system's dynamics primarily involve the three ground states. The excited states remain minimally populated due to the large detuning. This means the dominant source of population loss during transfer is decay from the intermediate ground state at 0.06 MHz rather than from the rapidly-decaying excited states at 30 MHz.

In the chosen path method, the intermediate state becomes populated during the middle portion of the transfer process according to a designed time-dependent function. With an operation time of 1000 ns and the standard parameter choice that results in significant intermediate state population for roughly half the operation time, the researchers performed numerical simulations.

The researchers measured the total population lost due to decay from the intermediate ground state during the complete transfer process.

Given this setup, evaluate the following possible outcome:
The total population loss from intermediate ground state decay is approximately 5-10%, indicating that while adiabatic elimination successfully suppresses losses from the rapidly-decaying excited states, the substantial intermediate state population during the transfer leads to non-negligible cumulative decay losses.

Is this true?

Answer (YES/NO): NO